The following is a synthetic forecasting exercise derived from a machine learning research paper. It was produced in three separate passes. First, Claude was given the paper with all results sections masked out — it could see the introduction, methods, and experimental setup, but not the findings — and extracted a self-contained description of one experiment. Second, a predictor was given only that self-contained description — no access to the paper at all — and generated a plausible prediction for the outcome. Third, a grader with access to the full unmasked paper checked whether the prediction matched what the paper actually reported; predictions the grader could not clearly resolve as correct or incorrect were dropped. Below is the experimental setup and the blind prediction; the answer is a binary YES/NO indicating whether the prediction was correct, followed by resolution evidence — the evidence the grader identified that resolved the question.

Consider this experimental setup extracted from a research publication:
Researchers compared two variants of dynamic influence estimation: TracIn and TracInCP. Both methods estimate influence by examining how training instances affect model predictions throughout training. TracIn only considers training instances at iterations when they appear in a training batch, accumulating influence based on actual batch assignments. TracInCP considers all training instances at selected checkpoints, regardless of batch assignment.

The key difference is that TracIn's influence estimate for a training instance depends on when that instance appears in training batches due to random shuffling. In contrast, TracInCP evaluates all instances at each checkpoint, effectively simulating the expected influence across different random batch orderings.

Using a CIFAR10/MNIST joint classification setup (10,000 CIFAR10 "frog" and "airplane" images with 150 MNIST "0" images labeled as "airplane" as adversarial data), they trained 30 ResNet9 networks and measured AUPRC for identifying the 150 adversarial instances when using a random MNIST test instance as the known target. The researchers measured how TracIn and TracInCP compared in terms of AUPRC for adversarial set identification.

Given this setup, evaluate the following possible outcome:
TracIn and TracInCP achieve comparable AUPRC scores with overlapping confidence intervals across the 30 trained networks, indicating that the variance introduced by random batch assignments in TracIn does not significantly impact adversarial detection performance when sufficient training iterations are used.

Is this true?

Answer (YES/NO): NO